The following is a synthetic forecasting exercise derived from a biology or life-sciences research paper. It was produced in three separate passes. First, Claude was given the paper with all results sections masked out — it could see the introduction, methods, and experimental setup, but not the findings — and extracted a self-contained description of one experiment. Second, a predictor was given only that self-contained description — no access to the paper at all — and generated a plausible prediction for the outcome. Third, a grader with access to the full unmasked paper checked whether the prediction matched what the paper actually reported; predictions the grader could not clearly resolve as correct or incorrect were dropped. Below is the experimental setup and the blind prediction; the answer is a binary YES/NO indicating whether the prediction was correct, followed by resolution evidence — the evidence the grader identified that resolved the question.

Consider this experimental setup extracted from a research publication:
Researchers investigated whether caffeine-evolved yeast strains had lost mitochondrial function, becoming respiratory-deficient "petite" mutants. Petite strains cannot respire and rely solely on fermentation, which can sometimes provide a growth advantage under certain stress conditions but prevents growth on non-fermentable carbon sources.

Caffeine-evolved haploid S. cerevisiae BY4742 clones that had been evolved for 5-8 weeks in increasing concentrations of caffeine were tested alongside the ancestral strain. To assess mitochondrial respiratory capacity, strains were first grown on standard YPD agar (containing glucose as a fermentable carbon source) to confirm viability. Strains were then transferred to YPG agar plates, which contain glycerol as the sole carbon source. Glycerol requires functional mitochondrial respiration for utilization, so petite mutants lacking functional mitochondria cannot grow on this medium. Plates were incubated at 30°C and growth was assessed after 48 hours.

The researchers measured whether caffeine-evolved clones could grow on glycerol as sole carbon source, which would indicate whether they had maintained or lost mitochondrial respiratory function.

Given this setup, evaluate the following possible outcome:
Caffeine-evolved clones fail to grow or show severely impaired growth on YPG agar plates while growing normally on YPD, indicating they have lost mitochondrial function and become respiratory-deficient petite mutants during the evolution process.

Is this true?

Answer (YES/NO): NO